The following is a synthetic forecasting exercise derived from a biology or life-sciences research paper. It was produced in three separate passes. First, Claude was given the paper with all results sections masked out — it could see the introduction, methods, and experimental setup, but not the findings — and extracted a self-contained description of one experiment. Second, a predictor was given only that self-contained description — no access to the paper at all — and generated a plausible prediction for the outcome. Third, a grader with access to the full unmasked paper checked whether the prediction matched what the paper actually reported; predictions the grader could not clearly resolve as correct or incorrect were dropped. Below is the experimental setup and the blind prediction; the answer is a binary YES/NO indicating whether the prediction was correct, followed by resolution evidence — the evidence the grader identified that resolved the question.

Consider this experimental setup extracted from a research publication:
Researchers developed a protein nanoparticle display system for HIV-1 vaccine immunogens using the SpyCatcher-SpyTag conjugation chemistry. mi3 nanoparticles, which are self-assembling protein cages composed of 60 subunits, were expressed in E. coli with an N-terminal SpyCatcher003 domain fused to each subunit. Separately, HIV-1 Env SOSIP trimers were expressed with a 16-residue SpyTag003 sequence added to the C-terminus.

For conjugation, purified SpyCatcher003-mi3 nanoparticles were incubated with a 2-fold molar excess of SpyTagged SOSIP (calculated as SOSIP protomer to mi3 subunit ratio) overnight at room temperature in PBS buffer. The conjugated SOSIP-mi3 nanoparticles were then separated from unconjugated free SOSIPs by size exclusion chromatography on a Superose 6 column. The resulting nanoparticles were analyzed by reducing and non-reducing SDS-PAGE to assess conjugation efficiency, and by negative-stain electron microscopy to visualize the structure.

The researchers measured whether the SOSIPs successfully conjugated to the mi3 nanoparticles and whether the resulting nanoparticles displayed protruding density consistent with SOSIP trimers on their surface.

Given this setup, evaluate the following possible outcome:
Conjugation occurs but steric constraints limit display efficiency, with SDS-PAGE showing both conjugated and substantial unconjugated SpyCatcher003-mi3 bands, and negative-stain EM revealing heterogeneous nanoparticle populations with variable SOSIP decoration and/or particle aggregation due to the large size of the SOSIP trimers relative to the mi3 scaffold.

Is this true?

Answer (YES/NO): NO